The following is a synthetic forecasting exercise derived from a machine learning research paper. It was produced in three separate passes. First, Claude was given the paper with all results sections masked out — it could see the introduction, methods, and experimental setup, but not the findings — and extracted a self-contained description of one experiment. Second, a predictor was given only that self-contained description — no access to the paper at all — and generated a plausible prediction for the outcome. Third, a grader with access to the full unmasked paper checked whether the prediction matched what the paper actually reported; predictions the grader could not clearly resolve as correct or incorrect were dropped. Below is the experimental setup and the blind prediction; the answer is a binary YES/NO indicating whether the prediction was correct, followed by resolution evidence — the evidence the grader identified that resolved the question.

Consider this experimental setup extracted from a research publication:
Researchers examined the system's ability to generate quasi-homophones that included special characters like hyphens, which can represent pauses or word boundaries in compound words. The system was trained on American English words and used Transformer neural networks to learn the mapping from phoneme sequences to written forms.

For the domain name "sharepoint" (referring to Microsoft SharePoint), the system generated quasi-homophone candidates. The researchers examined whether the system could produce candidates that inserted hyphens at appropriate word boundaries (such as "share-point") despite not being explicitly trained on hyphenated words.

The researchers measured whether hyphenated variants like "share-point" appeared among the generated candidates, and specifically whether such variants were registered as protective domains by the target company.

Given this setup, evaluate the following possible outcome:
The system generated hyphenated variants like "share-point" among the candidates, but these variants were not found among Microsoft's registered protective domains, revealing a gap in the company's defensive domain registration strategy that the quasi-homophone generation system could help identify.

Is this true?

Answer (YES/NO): NO